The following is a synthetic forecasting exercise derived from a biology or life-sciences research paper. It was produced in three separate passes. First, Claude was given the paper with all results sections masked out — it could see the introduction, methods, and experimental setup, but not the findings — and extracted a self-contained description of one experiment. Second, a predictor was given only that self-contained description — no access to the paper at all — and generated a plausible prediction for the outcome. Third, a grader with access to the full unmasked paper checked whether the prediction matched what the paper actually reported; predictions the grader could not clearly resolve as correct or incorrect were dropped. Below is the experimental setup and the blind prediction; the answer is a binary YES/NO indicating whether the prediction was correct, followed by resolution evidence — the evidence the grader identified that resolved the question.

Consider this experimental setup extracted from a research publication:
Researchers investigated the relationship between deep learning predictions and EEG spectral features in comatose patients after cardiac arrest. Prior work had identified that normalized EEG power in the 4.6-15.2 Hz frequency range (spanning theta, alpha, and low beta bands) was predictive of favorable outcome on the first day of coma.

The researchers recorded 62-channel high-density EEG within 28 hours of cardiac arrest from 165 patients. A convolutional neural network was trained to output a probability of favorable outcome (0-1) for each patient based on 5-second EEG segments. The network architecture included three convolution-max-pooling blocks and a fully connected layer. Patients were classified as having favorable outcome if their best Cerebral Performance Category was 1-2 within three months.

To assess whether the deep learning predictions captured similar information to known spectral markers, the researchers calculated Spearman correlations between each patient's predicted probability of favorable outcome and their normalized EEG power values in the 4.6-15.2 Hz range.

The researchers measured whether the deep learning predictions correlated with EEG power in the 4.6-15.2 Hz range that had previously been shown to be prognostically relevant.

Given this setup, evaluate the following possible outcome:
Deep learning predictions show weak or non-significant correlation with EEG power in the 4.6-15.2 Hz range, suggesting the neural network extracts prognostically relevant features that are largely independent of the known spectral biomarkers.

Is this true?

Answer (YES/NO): NO